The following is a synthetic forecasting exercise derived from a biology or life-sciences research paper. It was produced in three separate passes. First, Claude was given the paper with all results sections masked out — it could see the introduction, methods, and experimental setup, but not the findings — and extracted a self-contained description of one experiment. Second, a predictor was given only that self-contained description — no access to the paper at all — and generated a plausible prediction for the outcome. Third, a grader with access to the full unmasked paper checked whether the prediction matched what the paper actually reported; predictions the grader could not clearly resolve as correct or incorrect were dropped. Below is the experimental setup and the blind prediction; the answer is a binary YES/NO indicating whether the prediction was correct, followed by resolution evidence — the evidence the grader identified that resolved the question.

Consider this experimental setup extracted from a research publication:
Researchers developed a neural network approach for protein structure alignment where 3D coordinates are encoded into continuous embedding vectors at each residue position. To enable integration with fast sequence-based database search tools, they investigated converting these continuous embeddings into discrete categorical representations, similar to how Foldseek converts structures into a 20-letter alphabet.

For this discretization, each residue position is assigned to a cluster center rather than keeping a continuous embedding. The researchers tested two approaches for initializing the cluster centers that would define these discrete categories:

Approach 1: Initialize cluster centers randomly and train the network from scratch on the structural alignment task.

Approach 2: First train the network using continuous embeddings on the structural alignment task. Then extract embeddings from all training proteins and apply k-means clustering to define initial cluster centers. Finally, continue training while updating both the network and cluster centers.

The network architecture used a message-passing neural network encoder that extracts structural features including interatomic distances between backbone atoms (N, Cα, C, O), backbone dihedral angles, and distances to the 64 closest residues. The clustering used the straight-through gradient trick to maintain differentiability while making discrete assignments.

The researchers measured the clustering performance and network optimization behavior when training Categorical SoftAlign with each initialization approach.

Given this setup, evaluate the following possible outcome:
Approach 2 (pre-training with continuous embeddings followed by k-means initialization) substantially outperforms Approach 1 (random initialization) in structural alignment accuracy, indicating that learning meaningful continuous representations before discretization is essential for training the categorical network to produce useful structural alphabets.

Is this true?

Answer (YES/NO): YES